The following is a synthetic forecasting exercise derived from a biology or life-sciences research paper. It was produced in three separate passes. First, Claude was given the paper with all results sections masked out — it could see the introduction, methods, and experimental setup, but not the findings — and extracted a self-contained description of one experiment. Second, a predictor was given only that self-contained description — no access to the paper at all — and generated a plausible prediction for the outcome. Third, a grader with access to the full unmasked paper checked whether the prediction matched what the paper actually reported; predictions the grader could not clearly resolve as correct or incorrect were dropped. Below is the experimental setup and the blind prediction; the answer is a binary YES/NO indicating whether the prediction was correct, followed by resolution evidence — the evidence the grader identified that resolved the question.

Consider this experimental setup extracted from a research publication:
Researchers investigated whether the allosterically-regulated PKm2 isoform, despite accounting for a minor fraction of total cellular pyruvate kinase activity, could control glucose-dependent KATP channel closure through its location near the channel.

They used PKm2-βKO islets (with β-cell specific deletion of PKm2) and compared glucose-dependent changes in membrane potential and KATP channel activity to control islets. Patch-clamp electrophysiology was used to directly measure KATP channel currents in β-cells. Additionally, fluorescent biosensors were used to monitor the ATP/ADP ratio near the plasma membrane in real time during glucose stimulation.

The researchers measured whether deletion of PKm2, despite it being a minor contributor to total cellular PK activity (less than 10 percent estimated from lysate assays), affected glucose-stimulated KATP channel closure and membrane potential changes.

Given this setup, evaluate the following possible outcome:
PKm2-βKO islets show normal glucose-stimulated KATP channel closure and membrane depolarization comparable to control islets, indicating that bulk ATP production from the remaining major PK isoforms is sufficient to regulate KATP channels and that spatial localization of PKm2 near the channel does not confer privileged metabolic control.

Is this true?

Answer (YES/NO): YES